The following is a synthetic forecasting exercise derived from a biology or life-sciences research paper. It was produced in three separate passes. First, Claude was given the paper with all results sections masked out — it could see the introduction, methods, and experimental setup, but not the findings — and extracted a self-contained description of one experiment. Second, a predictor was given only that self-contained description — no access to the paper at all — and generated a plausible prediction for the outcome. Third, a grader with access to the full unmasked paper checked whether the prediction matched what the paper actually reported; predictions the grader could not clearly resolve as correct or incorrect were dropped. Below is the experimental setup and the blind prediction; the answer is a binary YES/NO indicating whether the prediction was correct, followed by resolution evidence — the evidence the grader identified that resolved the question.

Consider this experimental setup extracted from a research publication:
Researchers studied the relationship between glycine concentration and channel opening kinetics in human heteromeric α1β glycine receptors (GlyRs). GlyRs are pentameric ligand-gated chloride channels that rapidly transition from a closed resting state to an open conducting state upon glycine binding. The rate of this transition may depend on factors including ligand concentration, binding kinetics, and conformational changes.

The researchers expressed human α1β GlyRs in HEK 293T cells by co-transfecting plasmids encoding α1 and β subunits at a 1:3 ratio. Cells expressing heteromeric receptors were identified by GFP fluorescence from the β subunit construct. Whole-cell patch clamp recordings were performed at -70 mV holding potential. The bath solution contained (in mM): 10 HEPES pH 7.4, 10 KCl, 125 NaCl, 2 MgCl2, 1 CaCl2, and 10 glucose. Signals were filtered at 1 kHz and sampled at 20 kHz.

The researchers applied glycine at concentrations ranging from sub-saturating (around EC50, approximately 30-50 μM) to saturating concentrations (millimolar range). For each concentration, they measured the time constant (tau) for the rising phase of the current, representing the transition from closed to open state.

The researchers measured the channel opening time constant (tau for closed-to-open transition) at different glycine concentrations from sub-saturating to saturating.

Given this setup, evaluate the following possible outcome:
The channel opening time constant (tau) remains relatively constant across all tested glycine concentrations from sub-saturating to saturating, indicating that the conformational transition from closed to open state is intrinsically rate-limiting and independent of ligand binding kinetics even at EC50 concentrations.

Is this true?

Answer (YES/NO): NO